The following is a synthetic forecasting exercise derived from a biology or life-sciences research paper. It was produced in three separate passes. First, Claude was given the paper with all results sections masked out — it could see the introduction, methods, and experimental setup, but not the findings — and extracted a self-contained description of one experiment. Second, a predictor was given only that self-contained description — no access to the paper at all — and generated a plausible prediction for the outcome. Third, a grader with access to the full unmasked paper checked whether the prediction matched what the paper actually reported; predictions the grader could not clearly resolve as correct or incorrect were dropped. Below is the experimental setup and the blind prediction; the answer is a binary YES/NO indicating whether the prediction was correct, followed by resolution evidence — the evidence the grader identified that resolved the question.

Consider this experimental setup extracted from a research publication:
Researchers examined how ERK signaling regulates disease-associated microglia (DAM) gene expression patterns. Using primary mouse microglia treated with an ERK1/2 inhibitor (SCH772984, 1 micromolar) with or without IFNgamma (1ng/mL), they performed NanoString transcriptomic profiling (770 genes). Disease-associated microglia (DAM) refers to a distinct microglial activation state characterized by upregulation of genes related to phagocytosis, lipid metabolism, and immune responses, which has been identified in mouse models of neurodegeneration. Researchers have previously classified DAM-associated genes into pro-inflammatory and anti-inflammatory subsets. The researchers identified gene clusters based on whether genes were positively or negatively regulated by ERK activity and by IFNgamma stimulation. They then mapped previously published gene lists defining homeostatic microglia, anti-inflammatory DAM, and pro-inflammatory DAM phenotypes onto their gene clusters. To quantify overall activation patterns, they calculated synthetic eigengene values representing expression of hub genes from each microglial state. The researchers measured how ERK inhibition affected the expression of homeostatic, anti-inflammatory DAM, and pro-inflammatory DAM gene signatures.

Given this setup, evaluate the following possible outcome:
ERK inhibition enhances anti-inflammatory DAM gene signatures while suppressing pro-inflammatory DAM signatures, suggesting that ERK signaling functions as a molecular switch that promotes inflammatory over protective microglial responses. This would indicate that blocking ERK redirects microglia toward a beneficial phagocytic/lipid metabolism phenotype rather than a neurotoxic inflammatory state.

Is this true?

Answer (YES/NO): NO